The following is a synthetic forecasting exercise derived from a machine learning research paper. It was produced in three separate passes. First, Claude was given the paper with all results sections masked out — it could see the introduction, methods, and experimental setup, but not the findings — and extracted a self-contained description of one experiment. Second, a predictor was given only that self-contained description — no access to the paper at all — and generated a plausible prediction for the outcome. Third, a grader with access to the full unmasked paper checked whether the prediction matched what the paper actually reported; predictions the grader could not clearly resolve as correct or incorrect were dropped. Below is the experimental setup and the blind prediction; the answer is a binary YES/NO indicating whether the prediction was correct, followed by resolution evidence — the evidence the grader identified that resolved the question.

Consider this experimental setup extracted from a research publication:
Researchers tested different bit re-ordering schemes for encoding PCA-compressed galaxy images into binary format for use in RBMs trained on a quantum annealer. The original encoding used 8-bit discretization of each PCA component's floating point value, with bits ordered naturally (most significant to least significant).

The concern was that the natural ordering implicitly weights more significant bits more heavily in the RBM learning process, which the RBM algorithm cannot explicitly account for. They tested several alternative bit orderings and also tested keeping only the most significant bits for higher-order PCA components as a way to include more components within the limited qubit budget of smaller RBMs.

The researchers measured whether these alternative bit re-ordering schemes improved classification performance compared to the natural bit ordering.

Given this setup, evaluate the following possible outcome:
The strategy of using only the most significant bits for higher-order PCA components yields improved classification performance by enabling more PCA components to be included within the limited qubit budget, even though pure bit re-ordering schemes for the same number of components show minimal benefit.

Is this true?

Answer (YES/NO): NO